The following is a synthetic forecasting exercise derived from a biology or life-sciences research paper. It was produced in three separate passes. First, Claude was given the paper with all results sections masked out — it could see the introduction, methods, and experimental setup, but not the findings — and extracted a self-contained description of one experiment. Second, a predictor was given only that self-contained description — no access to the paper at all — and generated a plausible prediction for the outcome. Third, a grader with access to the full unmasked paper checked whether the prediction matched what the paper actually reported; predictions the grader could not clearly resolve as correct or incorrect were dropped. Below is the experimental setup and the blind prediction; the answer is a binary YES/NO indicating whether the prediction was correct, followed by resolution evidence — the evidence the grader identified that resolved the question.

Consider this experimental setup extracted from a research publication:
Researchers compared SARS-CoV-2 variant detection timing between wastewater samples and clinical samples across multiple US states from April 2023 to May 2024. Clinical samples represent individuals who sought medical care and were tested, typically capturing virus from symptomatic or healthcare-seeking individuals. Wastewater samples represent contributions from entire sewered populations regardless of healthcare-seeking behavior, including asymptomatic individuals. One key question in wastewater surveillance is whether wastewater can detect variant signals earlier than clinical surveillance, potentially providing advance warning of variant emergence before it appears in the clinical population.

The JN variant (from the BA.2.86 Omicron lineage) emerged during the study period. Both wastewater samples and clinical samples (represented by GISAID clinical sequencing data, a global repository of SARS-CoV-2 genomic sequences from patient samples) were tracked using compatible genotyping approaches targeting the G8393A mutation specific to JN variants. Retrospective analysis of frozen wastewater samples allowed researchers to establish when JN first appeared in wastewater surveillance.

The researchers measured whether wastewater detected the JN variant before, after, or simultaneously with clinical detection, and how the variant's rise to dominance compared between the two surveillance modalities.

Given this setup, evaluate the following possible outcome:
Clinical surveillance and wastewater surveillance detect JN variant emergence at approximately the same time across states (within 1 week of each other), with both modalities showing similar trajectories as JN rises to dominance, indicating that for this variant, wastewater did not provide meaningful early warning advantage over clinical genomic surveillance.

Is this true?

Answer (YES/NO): NO